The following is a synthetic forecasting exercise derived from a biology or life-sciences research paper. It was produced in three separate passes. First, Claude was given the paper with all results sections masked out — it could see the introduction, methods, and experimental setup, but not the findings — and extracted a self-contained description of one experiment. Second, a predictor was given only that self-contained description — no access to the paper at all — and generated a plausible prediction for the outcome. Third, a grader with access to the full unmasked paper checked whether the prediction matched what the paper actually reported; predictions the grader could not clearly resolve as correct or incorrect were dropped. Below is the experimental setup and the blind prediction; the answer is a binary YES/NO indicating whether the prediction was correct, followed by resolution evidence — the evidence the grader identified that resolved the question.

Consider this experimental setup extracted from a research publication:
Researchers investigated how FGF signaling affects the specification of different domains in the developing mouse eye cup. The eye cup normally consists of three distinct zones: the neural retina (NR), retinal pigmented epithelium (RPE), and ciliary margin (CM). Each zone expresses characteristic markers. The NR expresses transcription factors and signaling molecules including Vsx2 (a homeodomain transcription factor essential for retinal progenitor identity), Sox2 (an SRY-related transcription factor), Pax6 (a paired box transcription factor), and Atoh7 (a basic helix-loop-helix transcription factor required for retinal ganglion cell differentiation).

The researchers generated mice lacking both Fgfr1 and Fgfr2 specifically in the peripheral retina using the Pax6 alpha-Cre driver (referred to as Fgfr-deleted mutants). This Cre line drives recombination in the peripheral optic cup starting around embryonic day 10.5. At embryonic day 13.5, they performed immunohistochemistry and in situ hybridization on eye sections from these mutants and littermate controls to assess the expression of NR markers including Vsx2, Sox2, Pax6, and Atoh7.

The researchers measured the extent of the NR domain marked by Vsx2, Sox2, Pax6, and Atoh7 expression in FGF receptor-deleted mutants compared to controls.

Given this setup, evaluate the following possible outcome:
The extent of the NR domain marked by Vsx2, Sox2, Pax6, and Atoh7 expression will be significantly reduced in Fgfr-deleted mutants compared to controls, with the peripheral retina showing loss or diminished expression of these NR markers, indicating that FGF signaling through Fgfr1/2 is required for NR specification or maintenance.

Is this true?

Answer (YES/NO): YES